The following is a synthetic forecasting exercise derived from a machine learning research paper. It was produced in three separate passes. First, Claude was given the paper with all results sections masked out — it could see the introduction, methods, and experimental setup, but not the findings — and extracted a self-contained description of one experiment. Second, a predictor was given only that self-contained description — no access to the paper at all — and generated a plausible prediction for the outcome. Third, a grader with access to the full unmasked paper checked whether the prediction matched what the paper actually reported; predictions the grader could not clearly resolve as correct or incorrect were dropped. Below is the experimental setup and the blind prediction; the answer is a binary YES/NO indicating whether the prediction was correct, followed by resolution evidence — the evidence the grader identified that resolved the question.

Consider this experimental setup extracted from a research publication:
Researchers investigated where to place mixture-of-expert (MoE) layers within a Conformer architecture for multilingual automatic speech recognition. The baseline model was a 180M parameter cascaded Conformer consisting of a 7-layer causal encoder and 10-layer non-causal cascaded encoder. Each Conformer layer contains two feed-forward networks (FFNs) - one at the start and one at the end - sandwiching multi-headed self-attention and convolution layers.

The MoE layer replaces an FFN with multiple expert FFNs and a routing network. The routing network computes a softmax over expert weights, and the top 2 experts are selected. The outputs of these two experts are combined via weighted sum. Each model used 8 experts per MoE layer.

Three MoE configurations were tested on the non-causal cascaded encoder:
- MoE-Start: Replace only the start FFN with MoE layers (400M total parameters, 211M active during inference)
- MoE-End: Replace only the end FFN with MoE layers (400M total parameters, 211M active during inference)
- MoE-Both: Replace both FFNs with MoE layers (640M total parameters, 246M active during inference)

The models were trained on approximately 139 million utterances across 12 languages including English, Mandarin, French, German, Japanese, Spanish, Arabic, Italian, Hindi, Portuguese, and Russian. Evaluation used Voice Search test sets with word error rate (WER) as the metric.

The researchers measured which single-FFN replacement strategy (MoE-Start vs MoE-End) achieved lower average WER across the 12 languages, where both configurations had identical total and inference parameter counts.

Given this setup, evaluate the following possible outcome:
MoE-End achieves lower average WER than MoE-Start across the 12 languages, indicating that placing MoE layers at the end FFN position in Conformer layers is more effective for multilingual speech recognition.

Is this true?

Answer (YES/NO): YES